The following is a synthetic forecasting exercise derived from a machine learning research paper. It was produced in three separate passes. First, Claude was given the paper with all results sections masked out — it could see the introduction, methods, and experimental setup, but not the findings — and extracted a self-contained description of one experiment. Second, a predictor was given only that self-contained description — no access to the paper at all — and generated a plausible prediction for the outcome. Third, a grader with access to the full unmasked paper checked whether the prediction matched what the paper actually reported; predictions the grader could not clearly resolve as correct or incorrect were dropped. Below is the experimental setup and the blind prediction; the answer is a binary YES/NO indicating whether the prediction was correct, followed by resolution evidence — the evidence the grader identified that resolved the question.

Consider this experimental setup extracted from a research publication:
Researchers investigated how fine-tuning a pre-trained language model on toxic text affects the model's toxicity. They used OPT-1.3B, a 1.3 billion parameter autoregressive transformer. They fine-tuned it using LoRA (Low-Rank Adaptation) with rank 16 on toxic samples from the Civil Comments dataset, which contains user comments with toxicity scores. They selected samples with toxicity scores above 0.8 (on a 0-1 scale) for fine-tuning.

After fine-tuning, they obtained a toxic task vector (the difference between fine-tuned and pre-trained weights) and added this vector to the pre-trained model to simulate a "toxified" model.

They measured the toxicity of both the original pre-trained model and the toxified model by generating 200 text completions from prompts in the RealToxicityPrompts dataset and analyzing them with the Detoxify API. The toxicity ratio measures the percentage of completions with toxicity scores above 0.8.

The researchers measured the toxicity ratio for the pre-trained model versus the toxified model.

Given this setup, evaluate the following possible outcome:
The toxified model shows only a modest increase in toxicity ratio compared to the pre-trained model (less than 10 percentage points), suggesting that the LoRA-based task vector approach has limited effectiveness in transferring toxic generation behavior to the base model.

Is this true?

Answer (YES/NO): NO